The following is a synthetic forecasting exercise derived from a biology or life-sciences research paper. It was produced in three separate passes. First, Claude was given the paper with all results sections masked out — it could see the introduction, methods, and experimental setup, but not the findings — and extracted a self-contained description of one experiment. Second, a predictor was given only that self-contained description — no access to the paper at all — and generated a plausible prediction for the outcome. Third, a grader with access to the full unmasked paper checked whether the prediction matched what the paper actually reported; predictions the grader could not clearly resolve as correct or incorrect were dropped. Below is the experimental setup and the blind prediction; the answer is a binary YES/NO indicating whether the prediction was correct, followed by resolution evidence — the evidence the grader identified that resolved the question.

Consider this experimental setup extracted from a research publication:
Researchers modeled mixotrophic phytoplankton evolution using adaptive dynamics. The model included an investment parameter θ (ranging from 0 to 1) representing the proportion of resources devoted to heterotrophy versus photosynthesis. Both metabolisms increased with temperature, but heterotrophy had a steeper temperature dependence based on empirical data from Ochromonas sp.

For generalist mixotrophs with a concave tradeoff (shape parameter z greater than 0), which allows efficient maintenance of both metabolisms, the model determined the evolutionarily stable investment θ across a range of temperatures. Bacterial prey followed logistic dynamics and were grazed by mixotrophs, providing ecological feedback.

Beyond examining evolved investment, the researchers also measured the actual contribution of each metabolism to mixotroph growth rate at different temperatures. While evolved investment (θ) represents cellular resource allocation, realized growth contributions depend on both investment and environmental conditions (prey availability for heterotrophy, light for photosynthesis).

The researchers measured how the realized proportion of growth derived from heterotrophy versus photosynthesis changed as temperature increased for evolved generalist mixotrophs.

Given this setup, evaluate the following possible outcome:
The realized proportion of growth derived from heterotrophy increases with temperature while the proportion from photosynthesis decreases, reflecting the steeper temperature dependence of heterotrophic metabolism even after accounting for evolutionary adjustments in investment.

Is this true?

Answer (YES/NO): NO